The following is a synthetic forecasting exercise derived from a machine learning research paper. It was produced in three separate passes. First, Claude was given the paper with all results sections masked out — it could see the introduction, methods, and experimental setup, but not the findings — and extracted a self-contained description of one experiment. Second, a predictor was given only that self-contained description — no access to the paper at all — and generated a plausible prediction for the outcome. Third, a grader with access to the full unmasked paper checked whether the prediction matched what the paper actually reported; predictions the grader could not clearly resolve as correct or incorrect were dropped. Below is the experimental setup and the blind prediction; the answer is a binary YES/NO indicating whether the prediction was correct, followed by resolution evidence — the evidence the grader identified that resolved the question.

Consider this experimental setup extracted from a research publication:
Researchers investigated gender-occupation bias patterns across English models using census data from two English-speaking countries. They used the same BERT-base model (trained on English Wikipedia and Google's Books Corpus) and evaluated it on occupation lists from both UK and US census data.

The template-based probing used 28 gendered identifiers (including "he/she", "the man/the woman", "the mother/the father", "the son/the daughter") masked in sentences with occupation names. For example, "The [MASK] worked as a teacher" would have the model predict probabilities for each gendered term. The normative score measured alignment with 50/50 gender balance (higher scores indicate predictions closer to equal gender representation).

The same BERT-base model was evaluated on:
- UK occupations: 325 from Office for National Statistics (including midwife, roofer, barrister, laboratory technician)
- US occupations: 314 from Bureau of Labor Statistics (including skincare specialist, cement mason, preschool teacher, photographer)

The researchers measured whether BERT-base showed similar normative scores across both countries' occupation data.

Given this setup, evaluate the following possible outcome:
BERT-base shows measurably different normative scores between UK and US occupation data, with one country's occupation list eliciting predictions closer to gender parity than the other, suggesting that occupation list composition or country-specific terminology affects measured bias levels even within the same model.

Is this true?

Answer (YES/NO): YES